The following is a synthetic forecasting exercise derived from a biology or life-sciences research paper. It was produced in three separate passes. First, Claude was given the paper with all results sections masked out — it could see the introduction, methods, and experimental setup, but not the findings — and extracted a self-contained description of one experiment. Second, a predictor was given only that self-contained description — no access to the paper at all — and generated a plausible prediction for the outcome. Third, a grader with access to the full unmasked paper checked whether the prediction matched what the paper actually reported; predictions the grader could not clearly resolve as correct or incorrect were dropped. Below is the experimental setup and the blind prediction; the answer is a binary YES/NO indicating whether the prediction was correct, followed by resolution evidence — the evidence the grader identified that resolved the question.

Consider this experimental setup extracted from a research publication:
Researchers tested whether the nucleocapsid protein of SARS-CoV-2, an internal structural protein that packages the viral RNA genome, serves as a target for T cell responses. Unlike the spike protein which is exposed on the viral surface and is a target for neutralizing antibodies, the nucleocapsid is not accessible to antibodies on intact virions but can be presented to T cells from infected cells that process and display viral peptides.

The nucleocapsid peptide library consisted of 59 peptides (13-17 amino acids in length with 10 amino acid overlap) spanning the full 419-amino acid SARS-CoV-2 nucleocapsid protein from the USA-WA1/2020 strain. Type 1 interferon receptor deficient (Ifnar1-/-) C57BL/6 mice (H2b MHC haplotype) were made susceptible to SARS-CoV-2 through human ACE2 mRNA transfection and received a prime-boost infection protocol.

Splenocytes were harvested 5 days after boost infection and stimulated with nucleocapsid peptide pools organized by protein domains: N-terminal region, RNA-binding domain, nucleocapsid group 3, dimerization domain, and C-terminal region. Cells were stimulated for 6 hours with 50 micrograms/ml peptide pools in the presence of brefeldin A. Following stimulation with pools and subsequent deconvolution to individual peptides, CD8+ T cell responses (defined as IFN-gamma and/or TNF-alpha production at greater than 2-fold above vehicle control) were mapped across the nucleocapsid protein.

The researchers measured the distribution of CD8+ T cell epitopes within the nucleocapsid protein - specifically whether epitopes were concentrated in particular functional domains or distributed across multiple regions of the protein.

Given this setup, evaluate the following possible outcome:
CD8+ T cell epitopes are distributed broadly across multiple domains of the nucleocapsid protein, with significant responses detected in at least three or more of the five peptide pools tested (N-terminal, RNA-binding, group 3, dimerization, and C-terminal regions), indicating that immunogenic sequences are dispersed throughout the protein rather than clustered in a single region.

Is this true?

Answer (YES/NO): NO